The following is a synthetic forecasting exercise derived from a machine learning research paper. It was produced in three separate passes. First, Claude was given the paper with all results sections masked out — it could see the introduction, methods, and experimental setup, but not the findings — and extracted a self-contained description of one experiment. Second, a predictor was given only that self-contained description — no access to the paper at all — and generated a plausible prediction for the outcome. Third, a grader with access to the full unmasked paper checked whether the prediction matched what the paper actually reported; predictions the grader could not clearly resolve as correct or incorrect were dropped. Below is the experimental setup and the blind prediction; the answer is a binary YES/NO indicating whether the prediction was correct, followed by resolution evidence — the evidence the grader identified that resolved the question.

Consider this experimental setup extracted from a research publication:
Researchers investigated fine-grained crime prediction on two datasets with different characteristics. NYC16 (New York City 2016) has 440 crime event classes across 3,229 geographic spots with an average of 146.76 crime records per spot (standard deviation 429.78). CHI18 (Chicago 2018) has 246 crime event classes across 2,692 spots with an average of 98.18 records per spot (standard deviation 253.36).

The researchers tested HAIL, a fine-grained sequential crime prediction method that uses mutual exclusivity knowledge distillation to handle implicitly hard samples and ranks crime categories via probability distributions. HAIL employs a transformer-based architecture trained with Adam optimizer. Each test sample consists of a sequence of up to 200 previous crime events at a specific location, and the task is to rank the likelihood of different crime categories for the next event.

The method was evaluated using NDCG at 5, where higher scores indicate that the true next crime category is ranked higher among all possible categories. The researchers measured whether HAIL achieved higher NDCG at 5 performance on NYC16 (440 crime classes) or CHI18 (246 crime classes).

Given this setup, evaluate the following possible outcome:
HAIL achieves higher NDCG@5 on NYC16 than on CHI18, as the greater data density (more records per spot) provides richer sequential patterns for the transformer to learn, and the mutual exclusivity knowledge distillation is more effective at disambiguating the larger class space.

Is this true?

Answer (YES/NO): NO